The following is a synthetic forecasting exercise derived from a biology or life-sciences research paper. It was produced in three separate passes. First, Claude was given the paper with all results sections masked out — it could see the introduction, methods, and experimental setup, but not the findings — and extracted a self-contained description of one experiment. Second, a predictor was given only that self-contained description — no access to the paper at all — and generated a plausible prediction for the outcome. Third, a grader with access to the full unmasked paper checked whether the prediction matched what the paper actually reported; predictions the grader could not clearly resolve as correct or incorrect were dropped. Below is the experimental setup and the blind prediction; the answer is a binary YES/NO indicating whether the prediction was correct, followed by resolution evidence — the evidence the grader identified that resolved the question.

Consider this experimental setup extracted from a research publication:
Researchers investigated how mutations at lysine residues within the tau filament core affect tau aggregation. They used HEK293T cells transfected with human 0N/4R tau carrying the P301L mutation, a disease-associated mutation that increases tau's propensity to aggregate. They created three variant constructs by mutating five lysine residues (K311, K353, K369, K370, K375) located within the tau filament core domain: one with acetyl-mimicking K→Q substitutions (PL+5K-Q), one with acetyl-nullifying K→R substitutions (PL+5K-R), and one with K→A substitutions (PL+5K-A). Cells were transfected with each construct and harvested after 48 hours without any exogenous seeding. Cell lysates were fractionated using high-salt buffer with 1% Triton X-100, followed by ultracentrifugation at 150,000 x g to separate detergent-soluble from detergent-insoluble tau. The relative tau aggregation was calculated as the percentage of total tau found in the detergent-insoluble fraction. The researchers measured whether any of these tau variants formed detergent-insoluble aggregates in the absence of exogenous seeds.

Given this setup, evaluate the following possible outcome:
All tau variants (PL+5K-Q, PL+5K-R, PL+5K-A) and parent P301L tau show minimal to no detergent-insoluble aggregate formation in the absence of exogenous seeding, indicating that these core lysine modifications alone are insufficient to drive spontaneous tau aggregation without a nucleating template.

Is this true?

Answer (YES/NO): NO